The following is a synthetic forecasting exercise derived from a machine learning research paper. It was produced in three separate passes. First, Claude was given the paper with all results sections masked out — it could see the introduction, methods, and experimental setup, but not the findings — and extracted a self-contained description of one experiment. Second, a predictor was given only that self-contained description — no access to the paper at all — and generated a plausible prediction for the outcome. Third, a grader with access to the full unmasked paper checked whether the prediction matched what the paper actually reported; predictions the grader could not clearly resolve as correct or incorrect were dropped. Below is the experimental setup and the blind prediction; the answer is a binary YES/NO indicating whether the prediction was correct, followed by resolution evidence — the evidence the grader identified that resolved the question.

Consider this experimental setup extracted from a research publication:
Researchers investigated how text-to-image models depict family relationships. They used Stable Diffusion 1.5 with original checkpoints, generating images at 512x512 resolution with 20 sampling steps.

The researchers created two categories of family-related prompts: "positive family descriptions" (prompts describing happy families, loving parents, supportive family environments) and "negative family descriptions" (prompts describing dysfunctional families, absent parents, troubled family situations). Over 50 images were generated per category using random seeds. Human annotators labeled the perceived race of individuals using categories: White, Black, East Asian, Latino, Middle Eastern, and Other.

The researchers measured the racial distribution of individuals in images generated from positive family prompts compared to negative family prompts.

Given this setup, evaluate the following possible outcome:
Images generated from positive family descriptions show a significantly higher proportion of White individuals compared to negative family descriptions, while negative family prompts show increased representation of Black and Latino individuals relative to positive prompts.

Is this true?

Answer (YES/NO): NO